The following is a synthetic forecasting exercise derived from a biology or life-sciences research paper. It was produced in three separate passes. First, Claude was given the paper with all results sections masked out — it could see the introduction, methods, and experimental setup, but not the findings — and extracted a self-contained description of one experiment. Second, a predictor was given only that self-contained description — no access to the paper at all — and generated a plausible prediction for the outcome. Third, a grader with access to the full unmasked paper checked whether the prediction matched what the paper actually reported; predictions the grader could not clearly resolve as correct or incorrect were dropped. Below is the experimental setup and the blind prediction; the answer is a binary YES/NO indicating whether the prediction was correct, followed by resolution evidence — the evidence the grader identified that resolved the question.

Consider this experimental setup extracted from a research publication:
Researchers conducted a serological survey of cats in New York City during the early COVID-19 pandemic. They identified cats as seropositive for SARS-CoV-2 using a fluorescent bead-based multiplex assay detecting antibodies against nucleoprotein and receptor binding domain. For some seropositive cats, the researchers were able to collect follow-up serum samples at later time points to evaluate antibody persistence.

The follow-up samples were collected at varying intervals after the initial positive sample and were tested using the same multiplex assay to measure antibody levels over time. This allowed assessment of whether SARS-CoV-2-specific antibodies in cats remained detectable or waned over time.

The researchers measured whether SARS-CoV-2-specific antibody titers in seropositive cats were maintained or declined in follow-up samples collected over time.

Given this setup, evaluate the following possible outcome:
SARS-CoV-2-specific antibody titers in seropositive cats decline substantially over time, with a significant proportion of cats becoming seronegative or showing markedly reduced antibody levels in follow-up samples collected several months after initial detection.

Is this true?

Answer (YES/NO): NO